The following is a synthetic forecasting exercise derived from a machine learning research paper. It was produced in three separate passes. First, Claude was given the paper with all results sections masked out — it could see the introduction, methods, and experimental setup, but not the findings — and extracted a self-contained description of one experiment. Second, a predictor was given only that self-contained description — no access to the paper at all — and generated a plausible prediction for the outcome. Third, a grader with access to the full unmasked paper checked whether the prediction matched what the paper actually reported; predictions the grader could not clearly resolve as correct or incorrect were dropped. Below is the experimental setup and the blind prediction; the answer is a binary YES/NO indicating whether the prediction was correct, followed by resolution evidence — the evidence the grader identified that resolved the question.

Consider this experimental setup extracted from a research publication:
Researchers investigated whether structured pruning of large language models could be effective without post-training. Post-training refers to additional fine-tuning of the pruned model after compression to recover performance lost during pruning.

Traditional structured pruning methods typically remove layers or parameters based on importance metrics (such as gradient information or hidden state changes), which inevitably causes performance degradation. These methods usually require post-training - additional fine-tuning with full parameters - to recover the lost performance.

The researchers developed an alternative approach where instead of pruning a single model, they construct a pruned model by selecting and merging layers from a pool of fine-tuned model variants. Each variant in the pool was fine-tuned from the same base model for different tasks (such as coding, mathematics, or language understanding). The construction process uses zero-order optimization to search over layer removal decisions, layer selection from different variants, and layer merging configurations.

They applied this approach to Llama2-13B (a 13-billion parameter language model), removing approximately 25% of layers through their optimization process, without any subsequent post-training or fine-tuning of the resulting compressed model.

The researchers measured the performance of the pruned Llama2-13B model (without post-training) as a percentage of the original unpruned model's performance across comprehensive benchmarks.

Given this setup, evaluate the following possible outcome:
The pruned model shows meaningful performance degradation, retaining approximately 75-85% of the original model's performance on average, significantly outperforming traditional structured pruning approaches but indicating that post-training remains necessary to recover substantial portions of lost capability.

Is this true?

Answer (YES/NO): NO